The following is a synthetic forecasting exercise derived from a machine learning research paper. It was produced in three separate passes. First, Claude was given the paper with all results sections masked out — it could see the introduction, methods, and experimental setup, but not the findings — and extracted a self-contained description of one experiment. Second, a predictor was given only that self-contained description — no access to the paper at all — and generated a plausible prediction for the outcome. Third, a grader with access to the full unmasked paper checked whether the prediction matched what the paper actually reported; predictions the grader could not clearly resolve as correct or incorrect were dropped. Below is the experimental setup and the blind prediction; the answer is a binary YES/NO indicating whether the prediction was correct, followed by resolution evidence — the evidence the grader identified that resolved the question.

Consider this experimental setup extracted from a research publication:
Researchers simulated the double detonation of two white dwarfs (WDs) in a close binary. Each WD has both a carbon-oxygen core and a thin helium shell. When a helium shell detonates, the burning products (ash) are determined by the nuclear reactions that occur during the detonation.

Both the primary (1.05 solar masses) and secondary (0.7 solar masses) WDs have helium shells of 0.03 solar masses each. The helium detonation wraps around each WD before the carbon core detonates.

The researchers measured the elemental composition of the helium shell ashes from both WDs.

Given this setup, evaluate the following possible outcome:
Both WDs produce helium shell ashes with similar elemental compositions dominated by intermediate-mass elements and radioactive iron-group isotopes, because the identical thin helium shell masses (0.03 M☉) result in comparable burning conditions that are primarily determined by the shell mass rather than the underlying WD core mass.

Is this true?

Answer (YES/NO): NO